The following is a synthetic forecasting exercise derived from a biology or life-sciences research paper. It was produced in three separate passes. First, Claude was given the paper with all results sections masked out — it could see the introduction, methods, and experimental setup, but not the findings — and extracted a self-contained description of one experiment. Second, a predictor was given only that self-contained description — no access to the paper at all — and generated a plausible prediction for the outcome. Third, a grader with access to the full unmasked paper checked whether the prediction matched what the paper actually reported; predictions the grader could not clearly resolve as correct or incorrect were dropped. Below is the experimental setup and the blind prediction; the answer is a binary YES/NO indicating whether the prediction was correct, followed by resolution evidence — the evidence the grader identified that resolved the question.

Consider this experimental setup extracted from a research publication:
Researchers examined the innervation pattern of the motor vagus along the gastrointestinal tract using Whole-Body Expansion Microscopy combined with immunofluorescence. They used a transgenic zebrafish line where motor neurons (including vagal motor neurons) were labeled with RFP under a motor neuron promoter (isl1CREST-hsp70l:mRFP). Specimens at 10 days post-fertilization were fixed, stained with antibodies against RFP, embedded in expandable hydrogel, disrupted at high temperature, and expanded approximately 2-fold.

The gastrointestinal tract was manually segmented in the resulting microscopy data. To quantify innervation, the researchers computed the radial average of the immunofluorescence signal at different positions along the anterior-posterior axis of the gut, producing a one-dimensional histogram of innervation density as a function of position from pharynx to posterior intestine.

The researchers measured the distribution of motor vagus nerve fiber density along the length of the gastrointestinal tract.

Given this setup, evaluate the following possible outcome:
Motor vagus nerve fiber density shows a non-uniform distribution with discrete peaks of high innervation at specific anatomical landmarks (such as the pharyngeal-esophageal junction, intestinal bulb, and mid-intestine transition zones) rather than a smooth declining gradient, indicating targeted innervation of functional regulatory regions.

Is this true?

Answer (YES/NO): NO